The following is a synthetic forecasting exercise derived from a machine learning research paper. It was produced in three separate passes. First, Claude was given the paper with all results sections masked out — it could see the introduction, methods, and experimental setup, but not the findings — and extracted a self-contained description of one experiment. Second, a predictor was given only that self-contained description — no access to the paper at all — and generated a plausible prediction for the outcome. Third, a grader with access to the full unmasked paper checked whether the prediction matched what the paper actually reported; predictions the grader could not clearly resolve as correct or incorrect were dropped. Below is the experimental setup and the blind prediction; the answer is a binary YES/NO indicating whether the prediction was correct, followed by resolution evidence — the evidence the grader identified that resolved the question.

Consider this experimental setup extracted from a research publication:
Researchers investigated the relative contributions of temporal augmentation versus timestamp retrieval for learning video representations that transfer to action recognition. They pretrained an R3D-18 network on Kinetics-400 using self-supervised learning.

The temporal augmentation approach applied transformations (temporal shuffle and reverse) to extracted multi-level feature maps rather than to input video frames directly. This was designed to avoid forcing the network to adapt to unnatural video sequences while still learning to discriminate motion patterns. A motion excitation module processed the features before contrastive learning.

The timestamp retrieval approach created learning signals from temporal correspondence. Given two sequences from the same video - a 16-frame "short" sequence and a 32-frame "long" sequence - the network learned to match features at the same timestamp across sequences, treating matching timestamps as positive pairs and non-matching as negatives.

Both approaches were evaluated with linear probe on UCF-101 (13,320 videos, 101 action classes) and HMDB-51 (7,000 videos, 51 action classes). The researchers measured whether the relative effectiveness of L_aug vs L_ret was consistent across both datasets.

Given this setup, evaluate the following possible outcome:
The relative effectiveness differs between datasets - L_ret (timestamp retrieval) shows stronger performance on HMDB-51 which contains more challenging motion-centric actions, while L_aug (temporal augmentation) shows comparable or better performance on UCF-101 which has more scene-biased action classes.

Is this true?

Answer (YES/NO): NO